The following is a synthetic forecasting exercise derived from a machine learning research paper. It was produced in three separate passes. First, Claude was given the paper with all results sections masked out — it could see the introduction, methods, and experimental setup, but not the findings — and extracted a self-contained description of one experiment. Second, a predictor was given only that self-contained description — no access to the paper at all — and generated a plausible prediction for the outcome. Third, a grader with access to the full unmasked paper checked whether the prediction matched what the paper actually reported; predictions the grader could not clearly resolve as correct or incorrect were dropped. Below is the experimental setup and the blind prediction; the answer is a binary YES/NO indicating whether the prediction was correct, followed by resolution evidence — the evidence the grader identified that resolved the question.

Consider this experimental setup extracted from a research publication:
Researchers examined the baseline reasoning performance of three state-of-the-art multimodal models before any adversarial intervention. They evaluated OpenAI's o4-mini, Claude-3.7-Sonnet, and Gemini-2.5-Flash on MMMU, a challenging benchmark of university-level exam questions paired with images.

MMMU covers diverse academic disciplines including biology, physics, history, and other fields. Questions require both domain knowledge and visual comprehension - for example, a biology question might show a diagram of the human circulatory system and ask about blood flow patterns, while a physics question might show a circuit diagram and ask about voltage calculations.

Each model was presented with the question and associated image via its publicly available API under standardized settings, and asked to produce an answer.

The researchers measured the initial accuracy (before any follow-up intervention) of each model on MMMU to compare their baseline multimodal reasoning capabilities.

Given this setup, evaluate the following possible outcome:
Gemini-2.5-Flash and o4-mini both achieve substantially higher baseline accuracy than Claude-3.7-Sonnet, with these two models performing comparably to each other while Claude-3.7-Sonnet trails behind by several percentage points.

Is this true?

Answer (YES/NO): NO